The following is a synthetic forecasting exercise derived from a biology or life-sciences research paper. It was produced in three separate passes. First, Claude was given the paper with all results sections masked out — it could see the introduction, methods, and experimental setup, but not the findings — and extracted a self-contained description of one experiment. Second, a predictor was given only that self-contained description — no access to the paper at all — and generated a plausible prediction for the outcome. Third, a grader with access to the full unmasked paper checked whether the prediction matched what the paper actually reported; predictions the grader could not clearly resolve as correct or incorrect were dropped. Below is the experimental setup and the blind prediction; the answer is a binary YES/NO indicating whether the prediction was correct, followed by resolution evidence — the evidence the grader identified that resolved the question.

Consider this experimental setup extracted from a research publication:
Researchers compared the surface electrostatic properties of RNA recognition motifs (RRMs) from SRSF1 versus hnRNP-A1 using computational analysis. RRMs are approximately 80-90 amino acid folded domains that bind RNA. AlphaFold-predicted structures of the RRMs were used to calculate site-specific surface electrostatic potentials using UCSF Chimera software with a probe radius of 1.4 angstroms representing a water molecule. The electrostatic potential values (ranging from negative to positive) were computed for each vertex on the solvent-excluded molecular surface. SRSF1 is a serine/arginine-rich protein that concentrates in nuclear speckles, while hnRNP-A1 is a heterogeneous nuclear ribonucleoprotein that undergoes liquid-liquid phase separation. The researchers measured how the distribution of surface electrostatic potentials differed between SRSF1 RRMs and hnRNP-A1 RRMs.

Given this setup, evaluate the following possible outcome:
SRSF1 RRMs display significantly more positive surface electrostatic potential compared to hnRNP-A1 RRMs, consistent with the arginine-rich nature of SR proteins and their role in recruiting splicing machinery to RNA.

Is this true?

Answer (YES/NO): NO